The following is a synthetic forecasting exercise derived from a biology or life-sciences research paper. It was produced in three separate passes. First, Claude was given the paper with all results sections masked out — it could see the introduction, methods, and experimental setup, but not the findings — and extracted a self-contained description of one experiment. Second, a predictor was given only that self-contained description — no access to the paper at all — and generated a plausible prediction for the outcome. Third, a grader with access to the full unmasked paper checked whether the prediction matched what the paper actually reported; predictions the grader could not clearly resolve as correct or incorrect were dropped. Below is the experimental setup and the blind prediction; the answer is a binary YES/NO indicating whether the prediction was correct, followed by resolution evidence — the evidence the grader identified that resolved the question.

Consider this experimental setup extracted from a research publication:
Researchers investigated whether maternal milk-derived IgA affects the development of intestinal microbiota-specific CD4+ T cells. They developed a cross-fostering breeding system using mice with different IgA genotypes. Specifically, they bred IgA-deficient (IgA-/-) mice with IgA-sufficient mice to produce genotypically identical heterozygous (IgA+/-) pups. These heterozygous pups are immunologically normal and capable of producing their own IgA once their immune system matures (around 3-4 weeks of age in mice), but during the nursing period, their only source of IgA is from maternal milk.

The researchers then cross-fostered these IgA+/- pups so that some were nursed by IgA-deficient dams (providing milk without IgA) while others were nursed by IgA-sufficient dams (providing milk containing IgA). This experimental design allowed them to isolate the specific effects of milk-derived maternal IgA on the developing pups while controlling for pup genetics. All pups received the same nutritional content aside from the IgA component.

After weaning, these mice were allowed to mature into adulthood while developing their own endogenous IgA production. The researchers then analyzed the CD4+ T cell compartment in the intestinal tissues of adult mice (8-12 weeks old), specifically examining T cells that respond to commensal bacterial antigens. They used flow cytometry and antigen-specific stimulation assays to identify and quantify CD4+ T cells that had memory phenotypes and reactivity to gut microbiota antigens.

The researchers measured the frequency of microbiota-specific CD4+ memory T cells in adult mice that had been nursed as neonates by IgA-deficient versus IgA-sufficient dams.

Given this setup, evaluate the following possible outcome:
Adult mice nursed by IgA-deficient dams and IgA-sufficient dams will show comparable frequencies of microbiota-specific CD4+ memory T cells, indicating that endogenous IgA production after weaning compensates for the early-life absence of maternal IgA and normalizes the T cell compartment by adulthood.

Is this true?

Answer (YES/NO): NO